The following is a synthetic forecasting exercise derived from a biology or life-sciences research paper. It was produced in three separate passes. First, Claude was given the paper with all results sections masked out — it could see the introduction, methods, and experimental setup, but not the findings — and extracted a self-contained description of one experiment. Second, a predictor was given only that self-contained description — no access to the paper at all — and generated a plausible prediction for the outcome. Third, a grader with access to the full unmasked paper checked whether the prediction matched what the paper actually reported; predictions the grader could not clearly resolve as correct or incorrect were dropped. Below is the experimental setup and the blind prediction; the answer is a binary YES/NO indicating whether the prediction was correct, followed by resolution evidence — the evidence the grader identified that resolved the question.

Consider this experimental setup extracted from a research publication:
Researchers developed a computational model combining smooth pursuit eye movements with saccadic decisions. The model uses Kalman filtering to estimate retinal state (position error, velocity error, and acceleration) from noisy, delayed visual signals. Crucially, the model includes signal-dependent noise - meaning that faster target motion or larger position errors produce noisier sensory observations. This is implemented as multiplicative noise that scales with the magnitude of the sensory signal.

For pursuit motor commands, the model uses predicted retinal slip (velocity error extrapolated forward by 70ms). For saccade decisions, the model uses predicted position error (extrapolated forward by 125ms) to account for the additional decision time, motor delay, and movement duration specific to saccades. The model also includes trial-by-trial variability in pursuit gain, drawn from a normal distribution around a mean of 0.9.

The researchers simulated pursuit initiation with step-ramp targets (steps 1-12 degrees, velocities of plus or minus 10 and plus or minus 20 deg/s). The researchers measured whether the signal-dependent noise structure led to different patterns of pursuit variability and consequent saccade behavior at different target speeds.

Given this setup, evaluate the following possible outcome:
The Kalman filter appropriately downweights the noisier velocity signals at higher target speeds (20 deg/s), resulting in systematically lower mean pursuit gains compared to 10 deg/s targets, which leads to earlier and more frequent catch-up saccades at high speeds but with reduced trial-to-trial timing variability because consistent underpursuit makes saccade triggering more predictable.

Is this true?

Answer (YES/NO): NO